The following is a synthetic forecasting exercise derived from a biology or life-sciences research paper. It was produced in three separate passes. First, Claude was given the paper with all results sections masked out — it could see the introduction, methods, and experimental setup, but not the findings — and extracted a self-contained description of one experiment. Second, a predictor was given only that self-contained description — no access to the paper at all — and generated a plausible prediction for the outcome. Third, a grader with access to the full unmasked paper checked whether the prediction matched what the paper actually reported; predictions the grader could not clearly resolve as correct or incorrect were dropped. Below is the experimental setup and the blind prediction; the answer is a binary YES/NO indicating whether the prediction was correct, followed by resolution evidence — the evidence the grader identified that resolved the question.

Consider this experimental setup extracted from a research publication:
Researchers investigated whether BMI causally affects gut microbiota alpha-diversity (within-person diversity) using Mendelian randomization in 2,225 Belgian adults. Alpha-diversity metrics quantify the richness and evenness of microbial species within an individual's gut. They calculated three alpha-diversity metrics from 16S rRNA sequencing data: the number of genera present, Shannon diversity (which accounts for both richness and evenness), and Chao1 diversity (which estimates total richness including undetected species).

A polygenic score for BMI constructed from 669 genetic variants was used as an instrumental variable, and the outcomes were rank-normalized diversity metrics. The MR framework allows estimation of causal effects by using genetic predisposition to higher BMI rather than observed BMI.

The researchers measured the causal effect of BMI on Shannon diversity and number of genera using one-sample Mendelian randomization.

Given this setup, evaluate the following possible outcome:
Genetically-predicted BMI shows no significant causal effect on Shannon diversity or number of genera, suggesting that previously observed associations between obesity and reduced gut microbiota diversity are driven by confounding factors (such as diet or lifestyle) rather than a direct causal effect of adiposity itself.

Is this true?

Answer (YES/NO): NO